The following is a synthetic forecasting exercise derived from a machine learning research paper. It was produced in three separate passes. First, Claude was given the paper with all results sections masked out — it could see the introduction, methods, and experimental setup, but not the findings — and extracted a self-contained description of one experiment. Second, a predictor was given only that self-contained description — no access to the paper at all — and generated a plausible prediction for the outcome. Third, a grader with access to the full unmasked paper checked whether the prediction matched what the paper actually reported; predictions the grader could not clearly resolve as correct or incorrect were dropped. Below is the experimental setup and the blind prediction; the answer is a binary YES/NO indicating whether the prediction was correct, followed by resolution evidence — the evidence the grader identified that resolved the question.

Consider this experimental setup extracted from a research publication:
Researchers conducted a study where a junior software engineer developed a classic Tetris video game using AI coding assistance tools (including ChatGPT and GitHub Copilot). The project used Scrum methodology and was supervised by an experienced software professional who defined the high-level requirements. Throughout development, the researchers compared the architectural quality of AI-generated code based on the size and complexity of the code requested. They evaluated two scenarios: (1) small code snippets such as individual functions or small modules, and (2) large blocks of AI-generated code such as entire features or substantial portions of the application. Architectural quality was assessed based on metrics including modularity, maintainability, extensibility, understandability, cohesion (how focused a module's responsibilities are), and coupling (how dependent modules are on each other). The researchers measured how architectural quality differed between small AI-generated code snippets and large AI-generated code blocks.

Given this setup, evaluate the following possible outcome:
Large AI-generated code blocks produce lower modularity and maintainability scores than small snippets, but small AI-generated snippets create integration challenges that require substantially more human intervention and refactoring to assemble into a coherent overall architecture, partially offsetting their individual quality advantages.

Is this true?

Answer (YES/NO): NO